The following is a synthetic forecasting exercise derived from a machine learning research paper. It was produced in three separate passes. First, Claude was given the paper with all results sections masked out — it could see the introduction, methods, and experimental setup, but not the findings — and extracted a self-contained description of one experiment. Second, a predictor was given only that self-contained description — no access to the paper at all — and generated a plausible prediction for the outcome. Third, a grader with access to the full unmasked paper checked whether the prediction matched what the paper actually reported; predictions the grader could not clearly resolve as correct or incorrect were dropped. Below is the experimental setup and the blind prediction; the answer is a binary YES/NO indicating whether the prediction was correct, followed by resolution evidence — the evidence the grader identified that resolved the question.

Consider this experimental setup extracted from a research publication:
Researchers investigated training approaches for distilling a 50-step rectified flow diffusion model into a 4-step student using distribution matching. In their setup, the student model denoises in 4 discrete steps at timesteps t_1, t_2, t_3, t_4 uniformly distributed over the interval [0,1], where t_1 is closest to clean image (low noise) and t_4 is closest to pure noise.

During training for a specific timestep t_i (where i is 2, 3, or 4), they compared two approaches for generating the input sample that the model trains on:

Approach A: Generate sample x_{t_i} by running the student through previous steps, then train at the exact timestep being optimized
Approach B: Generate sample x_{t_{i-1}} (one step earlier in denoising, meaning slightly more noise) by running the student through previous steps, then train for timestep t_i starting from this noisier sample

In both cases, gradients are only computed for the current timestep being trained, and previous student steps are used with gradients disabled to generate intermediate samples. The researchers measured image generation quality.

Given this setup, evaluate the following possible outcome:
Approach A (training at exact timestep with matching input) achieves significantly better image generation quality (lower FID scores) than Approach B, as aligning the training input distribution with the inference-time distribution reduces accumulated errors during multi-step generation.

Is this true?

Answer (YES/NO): NO